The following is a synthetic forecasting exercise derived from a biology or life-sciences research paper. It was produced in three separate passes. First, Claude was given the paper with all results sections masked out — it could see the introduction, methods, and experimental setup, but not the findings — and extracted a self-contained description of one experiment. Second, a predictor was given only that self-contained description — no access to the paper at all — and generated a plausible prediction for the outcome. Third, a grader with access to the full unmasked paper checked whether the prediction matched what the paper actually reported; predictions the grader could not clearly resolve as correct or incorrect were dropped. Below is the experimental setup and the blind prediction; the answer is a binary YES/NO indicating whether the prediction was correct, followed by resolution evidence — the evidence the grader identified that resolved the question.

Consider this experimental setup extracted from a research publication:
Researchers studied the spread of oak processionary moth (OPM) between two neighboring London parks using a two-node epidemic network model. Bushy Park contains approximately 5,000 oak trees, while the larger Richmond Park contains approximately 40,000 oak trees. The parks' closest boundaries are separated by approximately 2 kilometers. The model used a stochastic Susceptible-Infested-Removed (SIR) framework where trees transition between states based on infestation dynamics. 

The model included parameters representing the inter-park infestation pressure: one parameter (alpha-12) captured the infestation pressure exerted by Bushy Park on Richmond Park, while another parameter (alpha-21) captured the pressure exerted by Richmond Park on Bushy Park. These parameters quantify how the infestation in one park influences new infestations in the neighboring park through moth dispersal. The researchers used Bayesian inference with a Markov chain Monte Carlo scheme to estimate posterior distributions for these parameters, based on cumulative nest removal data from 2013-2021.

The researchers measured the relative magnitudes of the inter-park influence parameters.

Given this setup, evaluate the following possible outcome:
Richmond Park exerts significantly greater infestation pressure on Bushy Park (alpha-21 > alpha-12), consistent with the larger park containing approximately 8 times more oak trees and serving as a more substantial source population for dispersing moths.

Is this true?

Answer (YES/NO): YES